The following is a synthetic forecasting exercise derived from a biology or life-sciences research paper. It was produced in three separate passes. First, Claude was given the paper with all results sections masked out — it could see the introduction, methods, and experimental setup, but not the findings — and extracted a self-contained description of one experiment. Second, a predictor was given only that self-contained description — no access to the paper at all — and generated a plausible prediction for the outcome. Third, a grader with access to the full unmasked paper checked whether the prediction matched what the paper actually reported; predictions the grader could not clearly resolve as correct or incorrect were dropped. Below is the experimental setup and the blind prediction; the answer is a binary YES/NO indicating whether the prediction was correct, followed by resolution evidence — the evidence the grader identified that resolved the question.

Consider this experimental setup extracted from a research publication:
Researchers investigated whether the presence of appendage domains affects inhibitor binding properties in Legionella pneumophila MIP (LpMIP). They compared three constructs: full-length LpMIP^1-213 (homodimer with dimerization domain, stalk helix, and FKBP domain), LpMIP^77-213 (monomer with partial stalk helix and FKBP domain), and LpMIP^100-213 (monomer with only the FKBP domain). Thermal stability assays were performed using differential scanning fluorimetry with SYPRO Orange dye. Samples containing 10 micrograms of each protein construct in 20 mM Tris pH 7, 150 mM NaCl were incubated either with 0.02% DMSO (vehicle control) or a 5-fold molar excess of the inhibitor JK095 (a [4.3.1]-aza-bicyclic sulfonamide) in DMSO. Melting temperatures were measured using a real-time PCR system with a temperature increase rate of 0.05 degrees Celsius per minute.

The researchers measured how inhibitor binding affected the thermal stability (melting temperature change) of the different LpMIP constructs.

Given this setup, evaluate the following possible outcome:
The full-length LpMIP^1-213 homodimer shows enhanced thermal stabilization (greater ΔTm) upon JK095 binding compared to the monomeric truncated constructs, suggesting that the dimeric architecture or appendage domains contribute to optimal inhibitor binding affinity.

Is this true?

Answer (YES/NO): NO